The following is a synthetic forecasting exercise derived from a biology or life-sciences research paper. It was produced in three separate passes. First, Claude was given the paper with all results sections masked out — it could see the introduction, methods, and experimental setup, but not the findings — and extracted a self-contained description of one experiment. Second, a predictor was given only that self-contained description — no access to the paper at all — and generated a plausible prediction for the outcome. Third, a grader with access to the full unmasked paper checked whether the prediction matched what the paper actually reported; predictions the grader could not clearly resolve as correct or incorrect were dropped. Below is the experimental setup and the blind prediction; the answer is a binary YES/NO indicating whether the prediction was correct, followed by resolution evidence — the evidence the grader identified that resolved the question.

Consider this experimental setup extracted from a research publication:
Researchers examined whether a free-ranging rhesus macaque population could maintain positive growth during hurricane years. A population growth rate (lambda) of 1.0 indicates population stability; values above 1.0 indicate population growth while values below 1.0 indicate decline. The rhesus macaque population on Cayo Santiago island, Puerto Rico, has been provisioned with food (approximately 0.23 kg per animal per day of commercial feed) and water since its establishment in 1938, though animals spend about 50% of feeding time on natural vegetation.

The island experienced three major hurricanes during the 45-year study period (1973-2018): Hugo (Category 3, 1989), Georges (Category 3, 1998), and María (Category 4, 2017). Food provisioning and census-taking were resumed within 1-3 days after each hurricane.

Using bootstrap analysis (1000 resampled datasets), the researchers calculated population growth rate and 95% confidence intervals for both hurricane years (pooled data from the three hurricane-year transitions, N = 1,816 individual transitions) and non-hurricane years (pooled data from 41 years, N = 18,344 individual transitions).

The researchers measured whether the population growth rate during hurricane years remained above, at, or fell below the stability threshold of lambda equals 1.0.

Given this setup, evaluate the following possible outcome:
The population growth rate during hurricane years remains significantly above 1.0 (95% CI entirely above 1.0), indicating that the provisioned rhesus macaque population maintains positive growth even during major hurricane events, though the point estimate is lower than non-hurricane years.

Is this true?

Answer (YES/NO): YES